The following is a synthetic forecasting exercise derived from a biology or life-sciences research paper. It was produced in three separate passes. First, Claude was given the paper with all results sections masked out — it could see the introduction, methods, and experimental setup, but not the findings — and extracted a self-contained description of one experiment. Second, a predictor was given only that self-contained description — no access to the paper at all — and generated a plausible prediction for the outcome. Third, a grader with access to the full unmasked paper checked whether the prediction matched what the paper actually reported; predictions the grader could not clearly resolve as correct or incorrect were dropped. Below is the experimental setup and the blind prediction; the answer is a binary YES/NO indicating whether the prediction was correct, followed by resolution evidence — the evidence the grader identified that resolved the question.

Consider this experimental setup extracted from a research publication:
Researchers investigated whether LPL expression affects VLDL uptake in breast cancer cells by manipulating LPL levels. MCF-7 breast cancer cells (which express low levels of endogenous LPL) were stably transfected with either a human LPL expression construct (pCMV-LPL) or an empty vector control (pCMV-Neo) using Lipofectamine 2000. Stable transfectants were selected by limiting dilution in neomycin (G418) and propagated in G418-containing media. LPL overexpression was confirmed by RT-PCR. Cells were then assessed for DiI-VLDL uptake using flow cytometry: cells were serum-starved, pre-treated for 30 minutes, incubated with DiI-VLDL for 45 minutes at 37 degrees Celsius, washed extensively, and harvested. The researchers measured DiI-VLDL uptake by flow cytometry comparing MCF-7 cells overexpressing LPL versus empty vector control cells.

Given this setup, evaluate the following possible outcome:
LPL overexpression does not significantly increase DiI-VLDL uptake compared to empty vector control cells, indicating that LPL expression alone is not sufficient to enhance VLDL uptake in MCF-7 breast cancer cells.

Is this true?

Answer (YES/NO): NO